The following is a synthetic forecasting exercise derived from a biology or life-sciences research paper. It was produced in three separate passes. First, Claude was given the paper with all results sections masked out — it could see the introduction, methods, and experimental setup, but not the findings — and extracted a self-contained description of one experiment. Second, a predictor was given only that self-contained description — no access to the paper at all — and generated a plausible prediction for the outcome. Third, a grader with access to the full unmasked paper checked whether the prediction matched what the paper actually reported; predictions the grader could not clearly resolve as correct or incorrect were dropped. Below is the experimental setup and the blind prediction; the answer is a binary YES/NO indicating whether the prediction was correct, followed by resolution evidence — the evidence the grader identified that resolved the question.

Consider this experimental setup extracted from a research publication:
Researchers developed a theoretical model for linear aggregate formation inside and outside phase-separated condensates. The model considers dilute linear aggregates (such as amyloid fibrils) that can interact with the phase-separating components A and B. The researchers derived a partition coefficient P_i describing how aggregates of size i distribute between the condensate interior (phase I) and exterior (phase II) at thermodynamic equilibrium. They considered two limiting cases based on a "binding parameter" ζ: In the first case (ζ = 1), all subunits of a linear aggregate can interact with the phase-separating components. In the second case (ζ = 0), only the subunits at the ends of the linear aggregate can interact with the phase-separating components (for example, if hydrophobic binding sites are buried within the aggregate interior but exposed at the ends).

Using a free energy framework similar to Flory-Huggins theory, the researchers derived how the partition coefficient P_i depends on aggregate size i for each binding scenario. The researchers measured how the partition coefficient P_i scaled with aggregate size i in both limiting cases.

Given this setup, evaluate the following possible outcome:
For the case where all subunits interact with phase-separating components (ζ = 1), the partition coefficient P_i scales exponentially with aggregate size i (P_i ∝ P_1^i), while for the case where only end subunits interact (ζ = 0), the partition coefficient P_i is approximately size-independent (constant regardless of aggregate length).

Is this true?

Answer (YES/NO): YES